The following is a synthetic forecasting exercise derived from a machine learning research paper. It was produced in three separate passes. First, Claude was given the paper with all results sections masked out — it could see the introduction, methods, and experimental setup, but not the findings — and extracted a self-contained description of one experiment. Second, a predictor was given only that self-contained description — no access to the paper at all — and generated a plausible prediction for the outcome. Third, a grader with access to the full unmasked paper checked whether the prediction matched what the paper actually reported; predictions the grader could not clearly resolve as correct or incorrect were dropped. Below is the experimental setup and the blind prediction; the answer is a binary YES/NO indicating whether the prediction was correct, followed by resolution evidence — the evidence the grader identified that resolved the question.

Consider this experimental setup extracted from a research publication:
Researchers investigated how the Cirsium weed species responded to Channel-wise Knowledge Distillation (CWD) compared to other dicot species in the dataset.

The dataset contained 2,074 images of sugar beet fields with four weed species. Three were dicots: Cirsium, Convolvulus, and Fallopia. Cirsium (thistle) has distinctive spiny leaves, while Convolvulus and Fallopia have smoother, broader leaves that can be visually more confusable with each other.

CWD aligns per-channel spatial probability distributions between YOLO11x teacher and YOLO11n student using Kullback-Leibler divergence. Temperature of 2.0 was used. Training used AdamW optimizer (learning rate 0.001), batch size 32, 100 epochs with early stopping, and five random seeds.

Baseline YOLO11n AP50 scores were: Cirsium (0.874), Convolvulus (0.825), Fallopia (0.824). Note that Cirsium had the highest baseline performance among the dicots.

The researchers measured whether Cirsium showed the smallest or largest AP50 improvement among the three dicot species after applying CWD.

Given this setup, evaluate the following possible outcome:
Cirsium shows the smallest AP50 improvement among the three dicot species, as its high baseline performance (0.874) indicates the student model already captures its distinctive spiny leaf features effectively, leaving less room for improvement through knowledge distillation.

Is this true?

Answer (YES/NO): YES